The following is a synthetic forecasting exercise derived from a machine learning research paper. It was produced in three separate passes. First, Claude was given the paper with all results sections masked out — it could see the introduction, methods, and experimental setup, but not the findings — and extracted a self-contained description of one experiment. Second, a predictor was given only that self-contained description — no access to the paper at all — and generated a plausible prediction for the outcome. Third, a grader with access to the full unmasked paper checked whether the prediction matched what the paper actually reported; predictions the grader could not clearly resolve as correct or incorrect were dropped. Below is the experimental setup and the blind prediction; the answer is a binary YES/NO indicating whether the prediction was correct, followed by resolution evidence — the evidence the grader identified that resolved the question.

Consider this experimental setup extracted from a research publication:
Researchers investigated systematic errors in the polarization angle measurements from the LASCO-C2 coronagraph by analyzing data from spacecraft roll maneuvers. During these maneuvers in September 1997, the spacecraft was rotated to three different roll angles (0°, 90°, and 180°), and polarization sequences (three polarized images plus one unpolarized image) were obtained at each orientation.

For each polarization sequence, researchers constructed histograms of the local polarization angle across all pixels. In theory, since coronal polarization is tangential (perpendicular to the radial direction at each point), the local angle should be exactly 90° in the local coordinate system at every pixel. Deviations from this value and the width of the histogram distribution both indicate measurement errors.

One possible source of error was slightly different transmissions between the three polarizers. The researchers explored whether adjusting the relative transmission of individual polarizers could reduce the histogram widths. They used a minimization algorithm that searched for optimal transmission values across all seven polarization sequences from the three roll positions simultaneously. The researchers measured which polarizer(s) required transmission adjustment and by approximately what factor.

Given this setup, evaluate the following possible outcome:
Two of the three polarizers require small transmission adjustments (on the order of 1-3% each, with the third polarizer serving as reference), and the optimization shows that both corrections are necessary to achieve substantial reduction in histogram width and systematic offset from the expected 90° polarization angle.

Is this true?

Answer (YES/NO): NO